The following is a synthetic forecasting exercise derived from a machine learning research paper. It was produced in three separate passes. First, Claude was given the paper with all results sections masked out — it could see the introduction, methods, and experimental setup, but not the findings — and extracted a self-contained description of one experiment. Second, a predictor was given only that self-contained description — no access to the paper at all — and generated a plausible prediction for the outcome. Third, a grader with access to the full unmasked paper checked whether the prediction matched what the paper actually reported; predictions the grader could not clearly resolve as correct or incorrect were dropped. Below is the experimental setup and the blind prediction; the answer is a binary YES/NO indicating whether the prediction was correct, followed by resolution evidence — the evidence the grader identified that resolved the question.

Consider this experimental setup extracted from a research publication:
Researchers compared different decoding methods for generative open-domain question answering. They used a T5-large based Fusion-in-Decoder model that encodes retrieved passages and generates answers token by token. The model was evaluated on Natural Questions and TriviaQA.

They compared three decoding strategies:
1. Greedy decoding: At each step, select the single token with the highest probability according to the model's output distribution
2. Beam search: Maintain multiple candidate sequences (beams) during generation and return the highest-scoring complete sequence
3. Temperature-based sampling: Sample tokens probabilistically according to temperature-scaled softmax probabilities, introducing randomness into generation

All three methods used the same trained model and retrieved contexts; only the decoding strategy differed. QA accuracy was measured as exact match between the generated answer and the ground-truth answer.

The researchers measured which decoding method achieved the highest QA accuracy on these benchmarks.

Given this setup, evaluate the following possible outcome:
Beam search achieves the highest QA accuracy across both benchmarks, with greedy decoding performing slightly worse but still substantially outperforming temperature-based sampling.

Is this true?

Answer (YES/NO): NO